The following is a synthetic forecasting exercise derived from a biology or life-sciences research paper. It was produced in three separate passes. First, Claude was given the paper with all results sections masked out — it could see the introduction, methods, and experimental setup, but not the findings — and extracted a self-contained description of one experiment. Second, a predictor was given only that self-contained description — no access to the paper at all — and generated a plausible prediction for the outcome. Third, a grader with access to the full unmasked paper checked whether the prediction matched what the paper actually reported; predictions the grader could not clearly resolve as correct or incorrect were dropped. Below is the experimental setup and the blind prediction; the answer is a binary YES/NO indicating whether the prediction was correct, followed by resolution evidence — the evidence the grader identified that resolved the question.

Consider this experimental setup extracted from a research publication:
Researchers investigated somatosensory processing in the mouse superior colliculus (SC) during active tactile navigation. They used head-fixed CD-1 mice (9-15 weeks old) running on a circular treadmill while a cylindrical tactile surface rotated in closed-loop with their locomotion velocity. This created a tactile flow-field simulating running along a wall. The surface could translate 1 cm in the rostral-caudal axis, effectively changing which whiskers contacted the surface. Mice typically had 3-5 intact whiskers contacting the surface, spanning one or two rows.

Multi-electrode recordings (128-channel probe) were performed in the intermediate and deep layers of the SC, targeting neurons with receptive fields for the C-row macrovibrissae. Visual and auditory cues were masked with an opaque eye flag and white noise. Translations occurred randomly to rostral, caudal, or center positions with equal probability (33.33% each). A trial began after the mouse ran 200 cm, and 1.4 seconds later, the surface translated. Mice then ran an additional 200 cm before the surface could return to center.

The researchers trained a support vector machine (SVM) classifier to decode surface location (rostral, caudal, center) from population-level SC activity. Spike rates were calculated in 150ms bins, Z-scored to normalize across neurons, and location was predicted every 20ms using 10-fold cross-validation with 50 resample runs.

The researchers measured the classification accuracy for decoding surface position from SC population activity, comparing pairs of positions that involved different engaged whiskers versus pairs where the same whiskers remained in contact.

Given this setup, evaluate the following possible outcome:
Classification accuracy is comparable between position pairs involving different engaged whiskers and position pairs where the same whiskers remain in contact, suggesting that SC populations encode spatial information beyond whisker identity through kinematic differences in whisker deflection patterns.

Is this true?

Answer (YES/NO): NO